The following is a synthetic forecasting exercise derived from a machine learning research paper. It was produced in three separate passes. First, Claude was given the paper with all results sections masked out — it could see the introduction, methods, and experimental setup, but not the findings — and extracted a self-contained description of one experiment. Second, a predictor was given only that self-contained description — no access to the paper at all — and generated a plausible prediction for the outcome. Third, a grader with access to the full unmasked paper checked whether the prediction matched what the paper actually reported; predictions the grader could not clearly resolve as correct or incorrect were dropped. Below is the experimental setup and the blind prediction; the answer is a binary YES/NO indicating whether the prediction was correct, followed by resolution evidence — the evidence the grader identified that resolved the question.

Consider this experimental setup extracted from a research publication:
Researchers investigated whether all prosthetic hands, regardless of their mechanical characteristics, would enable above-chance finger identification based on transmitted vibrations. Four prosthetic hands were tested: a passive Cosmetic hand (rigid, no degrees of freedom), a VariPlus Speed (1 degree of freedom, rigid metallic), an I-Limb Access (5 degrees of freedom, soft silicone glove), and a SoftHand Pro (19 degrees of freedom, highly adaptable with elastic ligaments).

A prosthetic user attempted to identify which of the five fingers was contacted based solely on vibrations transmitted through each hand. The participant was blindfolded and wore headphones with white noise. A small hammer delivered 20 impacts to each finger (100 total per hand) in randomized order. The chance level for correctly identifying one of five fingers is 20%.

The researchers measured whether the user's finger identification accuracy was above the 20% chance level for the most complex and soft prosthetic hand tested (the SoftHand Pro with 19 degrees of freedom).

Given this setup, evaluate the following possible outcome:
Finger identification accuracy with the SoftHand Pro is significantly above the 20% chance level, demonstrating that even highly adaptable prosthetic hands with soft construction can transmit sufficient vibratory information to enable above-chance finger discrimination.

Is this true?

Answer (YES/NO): YES